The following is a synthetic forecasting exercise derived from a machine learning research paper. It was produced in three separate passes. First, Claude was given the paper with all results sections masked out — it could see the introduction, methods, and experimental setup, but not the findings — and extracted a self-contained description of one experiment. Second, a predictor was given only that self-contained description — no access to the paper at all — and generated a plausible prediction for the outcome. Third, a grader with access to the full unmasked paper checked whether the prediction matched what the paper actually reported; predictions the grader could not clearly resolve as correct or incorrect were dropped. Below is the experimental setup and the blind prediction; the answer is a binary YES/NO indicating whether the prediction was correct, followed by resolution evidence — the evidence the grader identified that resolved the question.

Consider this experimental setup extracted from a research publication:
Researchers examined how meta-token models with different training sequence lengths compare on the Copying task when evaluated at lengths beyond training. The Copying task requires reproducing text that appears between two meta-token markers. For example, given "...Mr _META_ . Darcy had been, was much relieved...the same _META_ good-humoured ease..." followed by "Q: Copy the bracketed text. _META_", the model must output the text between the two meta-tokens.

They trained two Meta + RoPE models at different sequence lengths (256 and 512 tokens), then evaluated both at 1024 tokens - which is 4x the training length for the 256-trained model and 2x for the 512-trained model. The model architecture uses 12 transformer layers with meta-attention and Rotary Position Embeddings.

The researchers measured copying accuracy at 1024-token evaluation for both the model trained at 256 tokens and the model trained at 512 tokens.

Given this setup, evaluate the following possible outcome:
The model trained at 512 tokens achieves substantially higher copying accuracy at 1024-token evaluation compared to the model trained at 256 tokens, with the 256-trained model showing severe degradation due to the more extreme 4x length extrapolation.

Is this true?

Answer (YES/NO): YES